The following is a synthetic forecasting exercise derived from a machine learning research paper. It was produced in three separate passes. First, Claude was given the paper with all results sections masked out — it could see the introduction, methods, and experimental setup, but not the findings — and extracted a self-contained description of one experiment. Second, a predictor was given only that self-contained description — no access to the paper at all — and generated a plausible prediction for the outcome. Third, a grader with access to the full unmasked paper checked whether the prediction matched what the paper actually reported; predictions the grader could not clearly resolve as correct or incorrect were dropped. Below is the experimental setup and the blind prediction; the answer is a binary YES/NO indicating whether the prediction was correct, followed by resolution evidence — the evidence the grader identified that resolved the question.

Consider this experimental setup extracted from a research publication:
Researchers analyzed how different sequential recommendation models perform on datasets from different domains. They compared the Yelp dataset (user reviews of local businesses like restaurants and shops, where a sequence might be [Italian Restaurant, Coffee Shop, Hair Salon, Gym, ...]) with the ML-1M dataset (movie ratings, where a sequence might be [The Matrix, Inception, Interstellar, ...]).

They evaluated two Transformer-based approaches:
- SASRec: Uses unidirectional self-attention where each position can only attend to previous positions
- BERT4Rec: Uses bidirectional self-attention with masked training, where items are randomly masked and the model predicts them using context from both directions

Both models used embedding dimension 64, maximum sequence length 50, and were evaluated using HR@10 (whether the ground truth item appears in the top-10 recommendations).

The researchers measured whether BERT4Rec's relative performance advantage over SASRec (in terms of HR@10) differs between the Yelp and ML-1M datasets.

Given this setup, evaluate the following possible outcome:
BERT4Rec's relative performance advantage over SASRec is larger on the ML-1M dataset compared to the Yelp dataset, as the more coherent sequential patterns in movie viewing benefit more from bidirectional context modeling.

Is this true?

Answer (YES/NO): NO